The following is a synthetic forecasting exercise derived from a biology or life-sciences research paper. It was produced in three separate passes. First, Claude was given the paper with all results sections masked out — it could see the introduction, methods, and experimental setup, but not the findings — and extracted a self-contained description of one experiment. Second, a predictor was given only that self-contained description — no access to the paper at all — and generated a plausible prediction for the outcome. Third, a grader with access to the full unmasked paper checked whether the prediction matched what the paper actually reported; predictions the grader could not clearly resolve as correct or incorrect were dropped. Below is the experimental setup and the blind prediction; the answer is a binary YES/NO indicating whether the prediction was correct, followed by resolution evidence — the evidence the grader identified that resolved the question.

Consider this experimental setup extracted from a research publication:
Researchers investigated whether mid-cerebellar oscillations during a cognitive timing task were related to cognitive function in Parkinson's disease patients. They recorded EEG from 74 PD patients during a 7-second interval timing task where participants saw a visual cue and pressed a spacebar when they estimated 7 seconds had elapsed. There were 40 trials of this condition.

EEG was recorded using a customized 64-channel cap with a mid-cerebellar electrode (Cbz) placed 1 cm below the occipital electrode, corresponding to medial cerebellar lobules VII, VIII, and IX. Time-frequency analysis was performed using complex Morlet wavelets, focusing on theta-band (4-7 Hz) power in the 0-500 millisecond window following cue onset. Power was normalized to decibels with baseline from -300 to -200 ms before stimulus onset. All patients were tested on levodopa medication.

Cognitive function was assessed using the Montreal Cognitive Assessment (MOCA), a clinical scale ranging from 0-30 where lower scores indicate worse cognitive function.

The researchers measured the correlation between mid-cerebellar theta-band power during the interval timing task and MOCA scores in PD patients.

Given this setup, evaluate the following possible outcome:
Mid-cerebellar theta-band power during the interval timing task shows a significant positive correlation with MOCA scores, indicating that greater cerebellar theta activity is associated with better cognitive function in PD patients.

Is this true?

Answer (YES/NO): YES